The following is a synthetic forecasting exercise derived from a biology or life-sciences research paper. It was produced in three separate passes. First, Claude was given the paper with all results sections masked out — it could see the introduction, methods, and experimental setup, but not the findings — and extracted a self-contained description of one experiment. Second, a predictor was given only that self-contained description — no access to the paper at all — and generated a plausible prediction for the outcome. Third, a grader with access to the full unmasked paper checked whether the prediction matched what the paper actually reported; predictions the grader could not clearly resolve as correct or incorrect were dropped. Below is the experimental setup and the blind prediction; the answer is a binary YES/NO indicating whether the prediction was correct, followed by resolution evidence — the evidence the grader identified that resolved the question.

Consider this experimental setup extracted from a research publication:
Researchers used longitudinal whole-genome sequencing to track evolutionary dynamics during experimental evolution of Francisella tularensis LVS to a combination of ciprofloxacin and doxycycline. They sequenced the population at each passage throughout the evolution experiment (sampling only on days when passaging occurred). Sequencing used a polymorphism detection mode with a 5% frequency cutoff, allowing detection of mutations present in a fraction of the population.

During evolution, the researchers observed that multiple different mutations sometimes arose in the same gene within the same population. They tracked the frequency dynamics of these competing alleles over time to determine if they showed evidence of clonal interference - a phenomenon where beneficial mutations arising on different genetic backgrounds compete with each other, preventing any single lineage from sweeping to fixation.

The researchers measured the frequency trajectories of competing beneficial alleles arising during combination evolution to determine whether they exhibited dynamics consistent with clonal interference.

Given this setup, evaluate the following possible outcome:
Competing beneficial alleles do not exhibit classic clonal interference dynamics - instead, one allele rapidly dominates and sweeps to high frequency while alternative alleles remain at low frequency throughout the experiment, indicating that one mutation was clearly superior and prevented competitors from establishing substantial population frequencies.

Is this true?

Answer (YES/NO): NO